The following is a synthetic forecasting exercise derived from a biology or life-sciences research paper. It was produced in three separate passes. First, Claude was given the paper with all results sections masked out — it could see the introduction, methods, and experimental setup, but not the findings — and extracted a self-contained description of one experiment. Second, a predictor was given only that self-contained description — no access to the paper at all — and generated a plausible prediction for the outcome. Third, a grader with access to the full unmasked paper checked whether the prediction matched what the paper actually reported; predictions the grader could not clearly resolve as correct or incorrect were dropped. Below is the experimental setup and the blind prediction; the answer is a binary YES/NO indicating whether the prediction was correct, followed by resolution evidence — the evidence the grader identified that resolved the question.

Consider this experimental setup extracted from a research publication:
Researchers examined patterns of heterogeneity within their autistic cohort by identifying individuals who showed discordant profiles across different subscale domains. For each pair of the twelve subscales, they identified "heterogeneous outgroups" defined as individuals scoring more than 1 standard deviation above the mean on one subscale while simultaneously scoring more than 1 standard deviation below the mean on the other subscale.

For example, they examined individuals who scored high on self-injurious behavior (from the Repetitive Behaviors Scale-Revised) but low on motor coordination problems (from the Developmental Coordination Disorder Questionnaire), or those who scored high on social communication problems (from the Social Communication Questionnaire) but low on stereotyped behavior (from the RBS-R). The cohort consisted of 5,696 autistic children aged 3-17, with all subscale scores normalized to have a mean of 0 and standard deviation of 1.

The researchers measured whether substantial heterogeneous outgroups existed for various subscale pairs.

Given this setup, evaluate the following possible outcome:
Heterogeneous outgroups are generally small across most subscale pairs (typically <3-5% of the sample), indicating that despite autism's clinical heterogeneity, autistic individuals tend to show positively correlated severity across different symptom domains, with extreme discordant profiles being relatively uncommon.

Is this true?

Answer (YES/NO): YES